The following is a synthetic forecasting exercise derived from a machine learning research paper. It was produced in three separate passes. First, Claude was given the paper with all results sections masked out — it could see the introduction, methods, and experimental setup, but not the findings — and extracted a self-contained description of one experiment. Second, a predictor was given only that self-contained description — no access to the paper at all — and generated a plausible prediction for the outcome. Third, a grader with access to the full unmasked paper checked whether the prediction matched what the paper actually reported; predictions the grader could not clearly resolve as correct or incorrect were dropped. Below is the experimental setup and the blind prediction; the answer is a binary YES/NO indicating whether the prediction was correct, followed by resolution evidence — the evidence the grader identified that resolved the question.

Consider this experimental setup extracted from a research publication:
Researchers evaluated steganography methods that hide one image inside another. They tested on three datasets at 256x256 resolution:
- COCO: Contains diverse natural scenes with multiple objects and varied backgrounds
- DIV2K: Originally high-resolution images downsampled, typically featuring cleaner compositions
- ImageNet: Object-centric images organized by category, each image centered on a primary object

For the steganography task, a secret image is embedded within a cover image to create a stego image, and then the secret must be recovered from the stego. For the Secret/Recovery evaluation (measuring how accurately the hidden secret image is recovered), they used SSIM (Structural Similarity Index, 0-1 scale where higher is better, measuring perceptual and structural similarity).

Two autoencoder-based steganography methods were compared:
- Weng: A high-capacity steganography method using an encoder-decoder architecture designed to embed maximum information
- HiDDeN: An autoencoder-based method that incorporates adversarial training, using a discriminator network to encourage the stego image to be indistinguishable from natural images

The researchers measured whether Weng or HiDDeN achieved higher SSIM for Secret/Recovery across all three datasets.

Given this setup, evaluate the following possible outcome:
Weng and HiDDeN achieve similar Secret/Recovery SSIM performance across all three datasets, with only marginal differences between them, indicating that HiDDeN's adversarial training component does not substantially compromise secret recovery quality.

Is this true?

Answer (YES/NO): NO